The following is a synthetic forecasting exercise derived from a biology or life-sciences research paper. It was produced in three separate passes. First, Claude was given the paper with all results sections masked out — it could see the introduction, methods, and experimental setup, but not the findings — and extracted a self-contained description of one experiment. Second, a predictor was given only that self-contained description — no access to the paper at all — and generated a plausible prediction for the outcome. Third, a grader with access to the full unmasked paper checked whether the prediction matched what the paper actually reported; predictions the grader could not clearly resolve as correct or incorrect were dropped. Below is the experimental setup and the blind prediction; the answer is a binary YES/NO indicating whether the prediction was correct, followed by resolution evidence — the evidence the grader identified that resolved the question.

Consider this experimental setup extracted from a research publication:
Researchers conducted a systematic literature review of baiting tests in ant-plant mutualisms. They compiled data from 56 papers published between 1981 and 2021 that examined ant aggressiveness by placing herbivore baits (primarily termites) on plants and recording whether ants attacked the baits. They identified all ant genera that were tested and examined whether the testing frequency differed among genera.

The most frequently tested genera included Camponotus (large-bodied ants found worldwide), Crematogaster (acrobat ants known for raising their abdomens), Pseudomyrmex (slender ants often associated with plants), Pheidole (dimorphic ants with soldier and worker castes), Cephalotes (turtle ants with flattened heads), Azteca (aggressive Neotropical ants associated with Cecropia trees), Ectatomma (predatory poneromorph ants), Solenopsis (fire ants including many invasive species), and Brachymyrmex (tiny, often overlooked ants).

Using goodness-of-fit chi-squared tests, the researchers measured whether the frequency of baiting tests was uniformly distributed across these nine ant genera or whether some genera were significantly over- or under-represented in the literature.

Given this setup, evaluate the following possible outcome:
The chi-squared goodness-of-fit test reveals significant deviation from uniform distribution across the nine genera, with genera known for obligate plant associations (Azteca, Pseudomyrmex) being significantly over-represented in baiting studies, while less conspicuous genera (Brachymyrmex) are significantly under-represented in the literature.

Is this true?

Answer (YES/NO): NO